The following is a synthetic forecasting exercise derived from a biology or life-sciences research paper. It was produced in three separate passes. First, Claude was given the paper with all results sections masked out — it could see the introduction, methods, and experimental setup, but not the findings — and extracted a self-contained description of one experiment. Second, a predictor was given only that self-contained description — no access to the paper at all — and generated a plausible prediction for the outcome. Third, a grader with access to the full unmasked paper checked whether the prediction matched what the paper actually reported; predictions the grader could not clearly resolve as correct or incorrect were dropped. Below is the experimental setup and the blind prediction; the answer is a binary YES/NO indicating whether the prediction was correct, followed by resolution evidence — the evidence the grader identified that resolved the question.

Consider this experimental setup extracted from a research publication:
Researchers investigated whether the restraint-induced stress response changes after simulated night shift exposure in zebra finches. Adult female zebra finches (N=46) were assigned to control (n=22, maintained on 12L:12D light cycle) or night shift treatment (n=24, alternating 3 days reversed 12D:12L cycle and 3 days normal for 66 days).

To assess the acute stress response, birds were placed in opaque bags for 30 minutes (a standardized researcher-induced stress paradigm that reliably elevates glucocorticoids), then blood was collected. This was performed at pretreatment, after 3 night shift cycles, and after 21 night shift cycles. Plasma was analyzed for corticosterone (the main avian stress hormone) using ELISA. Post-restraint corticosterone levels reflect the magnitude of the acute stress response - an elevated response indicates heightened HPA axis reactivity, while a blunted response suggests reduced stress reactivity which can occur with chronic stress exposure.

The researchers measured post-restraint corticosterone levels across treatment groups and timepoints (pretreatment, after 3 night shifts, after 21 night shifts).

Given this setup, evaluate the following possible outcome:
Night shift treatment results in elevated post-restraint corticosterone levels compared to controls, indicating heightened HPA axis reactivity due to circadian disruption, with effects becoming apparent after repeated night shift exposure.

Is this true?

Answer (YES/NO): NO